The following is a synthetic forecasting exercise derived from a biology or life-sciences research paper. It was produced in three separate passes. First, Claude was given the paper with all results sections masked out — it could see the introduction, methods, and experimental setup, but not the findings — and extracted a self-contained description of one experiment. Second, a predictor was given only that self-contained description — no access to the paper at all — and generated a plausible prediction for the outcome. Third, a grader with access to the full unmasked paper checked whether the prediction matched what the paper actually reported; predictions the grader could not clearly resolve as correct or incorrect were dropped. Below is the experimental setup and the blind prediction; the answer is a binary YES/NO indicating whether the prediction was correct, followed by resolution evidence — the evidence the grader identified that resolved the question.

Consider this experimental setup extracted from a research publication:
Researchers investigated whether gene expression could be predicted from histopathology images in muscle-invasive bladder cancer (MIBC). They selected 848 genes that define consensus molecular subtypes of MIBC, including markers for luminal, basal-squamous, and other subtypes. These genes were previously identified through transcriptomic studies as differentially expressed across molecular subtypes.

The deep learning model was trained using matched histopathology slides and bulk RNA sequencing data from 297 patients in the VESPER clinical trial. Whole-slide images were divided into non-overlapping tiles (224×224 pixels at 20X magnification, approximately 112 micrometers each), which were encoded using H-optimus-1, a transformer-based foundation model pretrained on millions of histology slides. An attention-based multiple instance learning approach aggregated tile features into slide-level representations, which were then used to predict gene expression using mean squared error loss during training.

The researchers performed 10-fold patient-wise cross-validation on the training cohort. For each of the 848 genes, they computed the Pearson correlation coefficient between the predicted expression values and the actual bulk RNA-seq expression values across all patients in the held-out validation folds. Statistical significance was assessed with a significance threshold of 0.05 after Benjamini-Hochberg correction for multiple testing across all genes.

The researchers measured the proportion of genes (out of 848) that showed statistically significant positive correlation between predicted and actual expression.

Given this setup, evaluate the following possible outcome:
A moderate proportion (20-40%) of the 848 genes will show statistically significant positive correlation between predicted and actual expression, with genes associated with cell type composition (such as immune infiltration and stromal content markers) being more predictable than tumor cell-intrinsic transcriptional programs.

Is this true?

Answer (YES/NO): NO